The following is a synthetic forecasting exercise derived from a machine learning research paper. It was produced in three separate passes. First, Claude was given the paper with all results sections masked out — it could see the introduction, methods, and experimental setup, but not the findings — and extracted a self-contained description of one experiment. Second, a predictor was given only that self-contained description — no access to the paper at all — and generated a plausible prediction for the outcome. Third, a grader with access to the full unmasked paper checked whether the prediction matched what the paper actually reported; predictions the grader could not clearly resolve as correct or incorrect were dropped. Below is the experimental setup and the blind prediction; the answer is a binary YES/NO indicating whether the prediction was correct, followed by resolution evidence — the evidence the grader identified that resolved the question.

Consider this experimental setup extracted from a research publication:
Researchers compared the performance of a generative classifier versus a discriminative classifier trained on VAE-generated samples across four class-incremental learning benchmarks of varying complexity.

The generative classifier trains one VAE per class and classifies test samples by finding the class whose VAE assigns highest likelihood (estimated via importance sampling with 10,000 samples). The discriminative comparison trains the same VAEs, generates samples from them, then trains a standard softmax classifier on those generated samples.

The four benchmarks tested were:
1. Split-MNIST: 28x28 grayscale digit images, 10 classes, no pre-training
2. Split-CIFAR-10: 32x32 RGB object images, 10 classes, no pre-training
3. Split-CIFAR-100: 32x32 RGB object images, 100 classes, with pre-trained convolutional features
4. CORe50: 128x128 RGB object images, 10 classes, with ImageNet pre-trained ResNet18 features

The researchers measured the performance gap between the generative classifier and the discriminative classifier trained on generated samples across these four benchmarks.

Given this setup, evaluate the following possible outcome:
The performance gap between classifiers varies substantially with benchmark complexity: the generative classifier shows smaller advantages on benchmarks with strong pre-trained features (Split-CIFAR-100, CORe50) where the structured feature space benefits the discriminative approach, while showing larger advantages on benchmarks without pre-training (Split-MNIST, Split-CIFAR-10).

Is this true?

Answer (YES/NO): NO